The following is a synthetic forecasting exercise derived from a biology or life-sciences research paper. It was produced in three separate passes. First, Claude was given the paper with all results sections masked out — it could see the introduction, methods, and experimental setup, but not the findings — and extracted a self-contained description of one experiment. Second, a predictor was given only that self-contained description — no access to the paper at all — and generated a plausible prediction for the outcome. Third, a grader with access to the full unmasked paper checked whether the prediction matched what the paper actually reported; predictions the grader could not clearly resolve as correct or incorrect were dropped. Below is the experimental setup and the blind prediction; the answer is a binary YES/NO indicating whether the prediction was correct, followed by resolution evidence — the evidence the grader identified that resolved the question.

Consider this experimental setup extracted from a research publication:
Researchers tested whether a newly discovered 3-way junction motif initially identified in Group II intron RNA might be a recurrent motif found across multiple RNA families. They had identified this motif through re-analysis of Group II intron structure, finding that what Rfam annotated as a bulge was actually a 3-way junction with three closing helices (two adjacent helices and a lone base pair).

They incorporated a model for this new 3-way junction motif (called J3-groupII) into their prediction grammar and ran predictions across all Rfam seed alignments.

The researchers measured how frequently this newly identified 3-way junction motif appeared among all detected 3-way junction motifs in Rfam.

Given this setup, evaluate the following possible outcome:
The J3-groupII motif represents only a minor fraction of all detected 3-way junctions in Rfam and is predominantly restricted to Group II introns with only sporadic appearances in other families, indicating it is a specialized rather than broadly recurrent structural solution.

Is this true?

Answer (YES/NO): NO